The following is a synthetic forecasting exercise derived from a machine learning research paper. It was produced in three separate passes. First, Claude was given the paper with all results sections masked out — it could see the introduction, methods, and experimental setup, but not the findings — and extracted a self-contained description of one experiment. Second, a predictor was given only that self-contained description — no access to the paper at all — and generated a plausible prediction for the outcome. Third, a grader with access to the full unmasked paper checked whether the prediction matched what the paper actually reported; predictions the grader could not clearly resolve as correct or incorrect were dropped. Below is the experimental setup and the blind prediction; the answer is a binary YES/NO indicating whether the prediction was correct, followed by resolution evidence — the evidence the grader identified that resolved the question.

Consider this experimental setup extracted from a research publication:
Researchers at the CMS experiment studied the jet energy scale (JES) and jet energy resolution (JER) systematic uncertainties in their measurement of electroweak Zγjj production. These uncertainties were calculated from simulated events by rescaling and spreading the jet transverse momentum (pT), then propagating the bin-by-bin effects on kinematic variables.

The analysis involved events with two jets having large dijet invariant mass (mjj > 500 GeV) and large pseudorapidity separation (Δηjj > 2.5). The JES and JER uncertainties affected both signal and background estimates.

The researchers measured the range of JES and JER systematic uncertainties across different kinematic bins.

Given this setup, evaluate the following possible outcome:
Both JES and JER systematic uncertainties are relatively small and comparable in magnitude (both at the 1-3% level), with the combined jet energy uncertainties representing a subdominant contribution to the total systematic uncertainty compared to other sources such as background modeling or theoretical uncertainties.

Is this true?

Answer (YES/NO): NO